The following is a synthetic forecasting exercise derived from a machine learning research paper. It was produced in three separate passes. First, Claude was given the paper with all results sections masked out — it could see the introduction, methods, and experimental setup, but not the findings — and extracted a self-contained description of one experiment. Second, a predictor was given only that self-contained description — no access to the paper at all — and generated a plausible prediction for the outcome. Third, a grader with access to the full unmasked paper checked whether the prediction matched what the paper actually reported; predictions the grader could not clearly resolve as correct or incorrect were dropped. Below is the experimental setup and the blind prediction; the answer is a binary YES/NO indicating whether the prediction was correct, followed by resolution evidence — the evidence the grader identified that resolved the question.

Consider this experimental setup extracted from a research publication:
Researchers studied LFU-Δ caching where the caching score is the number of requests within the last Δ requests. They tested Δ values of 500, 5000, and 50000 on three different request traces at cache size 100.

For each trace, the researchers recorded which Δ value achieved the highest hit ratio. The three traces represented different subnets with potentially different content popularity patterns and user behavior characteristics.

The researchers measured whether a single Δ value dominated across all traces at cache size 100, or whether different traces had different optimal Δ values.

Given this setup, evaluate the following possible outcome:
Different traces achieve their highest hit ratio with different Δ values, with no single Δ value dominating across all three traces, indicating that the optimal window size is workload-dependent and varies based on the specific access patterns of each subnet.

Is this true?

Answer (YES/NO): YES